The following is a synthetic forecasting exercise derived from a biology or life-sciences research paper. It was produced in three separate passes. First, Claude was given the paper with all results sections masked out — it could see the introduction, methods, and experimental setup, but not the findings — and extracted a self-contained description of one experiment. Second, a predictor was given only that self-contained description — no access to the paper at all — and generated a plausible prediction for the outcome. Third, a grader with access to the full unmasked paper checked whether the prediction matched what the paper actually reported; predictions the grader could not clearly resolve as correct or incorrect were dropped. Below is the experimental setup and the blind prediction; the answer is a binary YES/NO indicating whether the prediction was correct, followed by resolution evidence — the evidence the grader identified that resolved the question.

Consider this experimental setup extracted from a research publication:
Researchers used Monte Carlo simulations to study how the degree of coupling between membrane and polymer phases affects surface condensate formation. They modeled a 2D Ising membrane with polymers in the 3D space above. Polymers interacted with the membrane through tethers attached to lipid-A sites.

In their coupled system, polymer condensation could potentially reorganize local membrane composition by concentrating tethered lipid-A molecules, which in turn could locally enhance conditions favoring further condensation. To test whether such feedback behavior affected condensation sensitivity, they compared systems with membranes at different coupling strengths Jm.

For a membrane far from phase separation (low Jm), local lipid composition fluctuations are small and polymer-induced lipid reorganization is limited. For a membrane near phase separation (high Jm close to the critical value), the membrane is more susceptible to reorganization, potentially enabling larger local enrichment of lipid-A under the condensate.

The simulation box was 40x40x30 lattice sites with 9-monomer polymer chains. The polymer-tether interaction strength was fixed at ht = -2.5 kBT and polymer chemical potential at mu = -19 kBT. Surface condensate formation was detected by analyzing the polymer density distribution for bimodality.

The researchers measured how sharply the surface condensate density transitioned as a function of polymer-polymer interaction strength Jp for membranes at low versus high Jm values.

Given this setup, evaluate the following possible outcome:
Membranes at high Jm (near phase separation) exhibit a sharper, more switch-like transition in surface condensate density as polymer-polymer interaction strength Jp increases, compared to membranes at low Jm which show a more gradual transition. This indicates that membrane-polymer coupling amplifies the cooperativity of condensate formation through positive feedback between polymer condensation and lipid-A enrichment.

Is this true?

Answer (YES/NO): NO